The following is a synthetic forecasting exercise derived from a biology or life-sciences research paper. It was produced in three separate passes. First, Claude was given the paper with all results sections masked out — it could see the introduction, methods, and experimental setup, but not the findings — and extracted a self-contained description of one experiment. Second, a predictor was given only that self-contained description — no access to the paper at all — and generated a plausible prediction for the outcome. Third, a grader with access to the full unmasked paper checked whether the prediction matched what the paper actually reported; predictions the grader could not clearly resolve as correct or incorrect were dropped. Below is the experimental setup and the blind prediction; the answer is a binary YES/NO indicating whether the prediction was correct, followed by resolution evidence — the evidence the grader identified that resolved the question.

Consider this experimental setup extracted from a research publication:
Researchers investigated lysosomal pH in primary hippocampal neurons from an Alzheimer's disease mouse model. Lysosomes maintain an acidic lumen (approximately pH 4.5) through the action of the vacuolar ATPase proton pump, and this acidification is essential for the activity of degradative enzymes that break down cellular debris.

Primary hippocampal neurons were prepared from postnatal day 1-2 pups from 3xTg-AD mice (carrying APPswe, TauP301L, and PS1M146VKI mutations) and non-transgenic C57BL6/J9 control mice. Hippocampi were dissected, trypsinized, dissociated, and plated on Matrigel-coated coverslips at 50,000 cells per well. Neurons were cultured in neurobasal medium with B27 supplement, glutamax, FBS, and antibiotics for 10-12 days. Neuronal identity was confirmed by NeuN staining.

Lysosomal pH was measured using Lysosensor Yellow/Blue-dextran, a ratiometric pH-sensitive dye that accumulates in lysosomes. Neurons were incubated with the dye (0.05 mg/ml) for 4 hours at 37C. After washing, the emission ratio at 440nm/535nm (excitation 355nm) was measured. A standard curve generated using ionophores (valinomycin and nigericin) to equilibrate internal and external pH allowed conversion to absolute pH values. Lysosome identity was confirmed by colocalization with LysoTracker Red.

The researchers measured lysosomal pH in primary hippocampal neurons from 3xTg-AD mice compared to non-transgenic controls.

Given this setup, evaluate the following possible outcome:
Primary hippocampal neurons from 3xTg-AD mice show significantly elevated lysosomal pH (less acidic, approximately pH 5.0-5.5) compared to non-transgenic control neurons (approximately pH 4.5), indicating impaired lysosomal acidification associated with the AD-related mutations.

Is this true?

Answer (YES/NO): NO